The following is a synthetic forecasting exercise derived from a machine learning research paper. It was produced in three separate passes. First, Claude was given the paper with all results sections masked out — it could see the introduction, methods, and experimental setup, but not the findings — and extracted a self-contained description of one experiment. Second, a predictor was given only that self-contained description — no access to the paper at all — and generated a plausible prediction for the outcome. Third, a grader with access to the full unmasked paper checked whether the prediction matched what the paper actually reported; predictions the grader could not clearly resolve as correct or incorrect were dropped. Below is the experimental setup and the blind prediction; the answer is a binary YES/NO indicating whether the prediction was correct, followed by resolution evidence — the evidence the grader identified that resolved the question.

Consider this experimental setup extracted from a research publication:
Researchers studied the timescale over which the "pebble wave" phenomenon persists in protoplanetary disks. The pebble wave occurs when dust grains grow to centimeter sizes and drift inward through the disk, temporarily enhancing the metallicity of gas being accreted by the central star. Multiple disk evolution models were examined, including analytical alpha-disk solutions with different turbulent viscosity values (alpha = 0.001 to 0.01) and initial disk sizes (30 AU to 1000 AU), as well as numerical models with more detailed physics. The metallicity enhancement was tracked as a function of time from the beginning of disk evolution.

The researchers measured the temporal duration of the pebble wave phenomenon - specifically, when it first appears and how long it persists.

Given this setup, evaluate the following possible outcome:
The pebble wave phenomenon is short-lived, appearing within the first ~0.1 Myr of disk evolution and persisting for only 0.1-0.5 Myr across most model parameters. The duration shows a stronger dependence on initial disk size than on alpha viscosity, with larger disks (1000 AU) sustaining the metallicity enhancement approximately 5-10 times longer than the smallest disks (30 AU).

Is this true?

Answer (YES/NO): NO